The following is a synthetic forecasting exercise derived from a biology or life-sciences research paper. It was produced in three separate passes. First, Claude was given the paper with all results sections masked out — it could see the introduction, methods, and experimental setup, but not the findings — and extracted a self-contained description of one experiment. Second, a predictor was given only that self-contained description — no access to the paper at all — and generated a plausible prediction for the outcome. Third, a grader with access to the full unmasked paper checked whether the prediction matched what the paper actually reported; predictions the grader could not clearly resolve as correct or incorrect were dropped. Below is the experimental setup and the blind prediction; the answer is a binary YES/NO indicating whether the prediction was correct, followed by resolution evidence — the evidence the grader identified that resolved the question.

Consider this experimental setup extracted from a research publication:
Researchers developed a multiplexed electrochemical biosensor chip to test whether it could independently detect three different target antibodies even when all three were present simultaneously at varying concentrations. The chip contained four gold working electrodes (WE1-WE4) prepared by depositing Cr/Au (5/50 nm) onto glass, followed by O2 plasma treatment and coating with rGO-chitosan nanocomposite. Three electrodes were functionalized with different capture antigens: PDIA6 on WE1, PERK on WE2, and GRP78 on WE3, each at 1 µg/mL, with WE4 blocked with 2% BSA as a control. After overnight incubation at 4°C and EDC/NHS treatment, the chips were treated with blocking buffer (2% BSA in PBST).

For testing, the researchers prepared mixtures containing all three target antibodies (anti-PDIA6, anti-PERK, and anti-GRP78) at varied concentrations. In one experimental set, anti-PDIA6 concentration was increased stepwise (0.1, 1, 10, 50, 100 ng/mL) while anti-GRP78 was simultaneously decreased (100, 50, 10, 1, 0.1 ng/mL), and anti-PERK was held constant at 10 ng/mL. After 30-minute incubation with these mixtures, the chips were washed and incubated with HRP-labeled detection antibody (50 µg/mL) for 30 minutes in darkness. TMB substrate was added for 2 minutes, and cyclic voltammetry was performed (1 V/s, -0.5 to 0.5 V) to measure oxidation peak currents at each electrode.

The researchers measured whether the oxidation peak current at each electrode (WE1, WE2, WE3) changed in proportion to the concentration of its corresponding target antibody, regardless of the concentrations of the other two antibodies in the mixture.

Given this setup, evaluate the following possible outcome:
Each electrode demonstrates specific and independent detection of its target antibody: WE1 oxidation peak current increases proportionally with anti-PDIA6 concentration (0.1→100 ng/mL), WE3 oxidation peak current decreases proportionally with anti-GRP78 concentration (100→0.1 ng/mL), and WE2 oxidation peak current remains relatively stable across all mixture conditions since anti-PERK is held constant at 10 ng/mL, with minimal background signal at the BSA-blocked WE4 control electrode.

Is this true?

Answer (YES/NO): YES